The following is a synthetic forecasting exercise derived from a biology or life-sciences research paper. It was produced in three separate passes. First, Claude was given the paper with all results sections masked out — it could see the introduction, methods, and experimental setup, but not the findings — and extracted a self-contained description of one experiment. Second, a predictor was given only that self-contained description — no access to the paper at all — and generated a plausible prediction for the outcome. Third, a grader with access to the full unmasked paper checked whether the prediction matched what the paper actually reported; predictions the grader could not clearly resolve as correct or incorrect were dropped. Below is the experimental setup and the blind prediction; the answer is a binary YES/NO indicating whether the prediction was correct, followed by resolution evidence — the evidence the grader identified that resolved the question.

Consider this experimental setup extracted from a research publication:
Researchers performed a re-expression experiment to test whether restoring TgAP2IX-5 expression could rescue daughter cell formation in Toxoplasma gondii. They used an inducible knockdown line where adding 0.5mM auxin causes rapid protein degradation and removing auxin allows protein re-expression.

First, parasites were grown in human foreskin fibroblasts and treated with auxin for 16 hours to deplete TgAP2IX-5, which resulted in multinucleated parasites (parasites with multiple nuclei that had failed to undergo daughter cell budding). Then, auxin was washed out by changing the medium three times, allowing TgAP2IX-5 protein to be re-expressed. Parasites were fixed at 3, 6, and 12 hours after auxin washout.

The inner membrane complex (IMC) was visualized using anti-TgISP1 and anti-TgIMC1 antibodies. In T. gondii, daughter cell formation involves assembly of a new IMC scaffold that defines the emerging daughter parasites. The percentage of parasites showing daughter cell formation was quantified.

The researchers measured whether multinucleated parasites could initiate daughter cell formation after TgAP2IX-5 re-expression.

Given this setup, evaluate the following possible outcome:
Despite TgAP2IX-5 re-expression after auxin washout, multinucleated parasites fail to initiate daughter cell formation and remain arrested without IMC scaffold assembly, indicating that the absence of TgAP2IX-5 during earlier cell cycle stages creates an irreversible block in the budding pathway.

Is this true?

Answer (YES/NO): NO